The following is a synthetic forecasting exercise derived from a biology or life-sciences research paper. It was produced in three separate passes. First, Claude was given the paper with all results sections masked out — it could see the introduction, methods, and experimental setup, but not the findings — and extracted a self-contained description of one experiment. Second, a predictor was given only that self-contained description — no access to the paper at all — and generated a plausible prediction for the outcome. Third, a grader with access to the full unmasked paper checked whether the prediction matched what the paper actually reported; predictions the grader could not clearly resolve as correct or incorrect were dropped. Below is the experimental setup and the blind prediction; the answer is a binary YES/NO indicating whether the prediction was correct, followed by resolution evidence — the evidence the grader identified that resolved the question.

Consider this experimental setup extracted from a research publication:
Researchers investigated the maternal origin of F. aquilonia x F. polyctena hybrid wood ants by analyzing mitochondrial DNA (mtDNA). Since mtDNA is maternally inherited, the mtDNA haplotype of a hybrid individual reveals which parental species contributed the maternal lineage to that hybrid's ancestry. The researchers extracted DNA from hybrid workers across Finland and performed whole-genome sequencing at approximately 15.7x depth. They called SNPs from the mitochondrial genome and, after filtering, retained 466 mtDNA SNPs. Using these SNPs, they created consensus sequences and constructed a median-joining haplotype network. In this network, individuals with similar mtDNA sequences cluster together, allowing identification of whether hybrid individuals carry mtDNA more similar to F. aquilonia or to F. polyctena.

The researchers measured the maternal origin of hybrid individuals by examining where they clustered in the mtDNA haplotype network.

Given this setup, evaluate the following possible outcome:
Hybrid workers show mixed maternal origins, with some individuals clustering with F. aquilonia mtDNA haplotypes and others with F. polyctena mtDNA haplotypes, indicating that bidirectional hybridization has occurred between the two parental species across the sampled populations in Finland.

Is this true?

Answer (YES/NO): YES